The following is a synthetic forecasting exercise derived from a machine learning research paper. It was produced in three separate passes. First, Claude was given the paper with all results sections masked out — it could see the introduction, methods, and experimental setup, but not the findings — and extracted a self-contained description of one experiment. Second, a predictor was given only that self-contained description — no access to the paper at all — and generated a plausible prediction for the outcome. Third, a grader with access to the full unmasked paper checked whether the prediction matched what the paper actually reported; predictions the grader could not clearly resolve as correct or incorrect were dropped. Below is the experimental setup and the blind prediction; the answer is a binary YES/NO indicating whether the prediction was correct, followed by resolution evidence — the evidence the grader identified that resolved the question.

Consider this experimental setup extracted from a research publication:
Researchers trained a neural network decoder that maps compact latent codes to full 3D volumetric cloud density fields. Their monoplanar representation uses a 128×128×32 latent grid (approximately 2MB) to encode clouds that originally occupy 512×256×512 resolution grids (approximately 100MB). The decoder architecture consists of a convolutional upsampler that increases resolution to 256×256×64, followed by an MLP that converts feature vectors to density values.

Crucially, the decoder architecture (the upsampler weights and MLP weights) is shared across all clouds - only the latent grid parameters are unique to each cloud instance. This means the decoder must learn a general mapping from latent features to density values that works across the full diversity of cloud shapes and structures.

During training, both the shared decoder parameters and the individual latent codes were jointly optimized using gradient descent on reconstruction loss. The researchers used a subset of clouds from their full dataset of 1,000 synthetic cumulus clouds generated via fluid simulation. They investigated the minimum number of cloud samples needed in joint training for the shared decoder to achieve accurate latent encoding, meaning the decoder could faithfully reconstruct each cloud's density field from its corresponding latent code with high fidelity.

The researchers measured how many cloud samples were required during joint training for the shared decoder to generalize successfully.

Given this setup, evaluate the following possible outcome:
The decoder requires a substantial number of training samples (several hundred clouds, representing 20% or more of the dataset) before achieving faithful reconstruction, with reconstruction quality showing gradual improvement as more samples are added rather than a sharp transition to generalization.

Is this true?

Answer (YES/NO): NO